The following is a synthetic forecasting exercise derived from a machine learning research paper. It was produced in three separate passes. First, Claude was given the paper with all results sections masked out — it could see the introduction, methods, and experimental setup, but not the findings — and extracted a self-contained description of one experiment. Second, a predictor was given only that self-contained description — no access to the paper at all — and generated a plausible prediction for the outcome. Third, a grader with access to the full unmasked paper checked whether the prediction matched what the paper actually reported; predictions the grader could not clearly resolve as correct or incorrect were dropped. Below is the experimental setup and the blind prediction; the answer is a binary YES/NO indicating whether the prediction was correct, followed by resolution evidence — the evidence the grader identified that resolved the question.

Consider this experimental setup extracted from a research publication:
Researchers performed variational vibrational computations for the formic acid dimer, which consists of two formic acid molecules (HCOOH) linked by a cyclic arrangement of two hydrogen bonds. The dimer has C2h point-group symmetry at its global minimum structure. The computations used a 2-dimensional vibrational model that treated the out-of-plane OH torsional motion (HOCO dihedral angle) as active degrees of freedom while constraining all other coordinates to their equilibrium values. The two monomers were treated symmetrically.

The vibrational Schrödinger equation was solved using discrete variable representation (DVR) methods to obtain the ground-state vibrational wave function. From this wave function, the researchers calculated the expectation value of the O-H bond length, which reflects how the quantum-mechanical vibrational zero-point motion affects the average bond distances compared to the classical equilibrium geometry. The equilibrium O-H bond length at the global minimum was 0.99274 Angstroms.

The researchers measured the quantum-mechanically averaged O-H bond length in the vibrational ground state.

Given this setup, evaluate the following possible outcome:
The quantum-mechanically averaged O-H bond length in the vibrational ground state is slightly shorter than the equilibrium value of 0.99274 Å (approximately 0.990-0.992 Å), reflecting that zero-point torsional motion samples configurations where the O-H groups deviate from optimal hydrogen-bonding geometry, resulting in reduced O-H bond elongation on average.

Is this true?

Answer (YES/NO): NO